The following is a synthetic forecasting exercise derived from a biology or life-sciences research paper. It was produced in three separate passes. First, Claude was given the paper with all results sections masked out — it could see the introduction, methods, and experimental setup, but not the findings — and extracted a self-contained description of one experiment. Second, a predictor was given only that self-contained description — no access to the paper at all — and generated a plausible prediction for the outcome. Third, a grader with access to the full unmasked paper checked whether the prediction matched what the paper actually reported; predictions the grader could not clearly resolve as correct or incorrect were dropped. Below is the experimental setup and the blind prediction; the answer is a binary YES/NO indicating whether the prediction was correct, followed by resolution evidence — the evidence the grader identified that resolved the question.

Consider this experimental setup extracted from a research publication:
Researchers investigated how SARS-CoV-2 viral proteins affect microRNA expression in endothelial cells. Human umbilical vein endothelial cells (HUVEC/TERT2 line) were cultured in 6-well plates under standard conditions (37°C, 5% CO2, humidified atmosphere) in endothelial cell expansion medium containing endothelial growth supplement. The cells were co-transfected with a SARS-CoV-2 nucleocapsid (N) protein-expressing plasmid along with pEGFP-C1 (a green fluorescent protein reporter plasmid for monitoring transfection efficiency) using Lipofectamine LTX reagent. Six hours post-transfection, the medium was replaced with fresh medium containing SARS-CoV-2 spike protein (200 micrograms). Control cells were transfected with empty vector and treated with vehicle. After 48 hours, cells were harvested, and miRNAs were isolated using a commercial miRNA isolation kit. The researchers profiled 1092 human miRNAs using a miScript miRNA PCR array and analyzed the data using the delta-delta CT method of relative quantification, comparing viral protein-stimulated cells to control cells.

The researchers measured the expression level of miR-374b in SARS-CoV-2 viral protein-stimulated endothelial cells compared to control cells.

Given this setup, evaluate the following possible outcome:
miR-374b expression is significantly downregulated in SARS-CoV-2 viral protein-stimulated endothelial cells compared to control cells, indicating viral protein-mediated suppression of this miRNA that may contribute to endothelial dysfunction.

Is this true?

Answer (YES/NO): YES